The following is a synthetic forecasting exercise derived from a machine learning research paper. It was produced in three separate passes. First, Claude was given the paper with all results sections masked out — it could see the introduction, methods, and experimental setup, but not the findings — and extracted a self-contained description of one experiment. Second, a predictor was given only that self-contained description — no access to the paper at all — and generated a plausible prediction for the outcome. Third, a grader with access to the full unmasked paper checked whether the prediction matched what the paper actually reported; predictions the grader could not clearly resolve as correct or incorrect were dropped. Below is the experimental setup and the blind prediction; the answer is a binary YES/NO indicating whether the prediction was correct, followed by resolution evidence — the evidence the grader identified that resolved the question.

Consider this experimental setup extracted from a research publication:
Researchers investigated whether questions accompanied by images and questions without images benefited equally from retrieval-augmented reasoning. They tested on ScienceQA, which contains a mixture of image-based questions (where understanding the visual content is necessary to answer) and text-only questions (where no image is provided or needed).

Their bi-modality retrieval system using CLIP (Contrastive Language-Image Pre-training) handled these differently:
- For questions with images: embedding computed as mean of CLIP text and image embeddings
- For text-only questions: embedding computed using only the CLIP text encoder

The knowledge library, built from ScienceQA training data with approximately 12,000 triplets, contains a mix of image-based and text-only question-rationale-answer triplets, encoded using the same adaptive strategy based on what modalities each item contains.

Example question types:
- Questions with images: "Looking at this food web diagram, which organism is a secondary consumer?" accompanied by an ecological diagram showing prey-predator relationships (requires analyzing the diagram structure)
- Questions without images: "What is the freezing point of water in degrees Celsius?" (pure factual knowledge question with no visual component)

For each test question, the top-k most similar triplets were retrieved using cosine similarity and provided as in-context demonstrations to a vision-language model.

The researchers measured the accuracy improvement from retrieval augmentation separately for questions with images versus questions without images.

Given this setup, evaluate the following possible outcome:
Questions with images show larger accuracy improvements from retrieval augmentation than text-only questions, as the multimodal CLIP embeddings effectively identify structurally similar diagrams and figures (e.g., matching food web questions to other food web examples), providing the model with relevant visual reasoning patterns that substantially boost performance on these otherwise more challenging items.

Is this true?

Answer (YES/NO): NO